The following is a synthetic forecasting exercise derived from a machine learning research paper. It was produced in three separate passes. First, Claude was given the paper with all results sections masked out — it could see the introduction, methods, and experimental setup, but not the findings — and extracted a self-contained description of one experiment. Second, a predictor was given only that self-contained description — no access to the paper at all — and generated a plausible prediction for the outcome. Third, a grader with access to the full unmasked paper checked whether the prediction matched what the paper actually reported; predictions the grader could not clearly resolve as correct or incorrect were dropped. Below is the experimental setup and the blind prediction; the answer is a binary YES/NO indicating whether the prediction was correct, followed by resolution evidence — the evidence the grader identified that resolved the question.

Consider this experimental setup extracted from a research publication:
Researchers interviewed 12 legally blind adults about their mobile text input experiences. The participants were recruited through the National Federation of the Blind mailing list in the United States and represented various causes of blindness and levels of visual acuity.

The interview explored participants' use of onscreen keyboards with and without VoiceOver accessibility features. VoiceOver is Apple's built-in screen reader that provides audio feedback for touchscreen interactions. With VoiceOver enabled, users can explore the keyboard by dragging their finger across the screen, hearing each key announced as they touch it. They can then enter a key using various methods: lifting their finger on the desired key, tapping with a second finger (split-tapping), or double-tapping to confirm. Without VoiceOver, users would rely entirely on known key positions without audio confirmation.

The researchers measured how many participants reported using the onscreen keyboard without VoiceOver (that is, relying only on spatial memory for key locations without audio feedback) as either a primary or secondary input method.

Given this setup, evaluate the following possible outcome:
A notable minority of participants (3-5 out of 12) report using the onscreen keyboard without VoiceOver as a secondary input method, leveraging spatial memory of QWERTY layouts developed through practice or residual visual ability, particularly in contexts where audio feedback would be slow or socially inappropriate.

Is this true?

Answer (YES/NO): NO